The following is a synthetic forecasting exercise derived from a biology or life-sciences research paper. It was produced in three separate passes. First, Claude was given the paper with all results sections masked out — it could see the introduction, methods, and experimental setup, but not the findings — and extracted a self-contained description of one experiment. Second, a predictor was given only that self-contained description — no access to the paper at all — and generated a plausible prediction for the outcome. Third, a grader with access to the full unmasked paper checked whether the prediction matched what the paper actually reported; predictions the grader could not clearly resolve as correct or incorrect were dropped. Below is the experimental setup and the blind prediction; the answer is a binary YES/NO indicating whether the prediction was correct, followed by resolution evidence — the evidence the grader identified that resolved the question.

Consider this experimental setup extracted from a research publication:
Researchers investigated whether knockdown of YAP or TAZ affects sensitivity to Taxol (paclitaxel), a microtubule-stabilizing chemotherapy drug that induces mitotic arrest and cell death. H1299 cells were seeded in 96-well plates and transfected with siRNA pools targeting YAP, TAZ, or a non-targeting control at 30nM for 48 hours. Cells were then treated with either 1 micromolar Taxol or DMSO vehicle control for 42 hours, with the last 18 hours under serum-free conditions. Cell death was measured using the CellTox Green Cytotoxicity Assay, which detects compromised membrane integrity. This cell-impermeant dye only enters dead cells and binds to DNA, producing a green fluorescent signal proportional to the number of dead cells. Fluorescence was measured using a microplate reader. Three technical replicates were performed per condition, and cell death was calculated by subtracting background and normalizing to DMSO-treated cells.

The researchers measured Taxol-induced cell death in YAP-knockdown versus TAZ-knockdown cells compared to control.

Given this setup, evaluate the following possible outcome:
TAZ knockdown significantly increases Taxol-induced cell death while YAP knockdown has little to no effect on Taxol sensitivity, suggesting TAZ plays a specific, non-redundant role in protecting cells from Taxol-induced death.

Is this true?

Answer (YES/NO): NO